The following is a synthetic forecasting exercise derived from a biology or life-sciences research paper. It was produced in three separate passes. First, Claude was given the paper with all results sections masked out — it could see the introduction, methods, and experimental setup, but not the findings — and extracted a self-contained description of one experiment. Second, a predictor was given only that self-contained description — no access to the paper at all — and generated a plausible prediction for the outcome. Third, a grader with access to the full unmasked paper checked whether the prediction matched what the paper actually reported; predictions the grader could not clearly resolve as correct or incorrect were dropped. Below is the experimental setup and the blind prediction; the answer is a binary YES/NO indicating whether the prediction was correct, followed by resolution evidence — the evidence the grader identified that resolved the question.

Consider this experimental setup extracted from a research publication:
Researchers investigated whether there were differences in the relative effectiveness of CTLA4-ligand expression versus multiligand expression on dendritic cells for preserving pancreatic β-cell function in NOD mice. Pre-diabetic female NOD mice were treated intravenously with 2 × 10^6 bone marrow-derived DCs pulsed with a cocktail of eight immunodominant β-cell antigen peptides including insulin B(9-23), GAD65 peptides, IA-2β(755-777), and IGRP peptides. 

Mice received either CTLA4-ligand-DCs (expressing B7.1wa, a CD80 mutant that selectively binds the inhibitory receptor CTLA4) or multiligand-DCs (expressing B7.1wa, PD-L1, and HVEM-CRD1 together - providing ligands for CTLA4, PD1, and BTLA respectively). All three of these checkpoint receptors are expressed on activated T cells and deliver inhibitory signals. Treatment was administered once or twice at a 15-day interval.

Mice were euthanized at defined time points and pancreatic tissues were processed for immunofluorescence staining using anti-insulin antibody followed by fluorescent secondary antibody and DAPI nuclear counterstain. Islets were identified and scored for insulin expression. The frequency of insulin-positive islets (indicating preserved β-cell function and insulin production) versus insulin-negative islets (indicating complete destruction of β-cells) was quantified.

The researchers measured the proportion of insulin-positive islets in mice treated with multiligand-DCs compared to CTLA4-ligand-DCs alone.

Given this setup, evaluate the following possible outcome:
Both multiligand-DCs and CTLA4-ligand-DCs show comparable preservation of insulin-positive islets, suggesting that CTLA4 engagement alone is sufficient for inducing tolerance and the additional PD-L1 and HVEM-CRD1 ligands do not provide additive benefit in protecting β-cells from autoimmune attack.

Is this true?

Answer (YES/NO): NO